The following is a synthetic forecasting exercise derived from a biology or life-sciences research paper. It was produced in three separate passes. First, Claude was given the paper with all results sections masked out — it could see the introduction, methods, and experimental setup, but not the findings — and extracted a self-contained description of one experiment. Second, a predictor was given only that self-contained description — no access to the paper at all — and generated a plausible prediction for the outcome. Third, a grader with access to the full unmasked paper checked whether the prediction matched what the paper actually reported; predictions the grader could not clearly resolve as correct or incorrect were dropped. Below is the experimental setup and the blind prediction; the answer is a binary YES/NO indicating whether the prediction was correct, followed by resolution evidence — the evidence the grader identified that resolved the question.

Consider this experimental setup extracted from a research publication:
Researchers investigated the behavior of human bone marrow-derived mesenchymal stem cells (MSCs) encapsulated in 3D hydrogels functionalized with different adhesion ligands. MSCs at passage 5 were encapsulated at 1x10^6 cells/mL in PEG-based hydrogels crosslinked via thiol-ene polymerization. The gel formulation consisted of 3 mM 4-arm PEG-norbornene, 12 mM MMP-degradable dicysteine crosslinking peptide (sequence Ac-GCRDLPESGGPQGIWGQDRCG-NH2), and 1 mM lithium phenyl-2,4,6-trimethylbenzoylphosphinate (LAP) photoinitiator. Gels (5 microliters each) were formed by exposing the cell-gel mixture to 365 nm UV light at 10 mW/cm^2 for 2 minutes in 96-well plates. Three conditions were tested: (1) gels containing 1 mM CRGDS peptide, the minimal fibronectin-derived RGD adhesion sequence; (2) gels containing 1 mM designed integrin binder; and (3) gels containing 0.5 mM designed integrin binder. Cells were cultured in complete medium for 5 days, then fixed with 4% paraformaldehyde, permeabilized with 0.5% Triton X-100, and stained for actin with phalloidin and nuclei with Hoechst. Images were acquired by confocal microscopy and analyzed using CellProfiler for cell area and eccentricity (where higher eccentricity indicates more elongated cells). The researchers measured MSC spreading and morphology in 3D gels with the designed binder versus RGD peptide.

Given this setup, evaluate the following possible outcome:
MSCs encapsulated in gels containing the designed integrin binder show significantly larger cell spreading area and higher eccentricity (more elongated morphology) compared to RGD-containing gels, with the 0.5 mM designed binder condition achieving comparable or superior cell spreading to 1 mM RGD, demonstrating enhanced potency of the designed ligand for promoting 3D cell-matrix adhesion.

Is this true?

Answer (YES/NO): NO